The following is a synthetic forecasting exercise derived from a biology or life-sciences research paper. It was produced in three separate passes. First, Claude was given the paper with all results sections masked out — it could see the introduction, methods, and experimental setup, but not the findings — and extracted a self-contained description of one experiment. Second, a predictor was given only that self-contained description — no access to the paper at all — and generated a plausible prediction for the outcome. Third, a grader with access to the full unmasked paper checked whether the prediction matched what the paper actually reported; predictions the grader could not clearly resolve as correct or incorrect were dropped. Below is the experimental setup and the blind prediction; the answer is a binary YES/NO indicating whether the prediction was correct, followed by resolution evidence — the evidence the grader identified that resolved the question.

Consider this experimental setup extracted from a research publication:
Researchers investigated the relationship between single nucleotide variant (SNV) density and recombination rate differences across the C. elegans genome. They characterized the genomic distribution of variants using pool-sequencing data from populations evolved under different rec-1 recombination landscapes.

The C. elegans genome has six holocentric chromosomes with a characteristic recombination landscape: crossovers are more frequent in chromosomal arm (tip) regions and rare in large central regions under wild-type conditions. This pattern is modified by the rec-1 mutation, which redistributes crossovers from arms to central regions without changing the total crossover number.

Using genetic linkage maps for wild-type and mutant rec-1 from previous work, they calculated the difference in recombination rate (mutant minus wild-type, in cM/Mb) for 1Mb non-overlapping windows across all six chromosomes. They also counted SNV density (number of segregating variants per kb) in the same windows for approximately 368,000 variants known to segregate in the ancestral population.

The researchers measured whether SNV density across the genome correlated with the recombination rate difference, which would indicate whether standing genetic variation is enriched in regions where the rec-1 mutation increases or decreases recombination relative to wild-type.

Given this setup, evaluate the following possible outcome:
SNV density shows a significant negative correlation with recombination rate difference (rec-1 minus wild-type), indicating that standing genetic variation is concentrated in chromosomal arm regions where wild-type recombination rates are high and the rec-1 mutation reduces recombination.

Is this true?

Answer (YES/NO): YES